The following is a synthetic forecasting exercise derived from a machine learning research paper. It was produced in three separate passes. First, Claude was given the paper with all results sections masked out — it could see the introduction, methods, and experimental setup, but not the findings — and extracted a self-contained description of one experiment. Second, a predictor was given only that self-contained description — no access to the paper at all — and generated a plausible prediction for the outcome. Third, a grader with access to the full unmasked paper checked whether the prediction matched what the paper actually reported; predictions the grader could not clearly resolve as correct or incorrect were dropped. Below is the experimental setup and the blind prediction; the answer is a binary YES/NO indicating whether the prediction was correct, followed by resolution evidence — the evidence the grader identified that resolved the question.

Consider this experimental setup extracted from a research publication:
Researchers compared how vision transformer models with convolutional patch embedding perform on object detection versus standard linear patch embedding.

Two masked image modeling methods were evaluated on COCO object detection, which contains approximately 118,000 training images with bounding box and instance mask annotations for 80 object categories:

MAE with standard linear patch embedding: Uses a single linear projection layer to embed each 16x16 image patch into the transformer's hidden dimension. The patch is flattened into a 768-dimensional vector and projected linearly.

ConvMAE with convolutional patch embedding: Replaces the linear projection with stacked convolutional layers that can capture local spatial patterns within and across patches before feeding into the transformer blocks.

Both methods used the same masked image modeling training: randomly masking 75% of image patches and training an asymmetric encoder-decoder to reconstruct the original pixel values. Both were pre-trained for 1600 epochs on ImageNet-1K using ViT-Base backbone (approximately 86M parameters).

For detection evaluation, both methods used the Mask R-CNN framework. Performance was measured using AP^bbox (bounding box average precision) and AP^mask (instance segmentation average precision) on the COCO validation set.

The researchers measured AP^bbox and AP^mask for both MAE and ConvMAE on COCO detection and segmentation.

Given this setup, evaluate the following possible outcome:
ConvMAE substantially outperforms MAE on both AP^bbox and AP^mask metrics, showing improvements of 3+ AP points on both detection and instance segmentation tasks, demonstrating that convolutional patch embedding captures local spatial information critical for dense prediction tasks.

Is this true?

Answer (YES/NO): NO